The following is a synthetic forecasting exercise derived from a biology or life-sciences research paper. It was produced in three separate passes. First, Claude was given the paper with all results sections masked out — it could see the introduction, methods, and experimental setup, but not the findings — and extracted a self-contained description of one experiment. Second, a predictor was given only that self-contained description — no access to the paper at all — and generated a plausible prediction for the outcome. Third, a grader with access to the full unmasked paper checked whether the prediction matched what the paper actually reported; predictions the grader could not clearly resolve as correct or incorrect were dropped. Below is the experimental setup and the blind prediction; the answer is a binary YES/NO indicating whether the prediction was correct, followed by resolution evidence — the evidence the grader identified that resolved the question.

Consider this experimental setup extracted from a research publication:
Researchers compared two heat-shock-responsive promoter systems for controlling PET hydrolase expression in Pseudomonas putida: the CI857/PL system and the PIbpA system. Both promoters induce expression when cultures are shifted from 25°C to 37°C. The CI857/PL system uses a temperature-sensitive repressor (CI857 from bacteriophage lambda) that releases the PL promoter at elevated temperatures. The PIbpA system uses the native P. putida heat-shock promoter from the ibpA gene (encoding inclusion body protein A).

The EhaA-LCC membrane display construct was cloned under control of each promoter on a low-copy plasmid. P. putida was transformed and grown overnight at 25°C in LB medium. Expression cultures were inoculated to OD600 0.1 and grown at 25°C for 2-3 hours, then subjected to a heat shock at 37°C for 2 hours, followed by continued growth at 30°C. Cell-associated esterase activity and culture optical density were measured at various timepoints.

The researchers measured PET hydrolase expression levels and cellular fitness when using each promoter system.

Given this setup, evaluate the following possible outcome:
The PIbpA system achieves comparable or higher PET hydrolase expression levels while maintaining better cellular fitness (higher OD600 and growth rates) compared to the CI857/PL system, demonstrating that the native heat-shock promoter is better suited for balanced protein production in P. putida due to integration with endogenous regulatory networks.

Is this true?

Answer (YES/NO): NO